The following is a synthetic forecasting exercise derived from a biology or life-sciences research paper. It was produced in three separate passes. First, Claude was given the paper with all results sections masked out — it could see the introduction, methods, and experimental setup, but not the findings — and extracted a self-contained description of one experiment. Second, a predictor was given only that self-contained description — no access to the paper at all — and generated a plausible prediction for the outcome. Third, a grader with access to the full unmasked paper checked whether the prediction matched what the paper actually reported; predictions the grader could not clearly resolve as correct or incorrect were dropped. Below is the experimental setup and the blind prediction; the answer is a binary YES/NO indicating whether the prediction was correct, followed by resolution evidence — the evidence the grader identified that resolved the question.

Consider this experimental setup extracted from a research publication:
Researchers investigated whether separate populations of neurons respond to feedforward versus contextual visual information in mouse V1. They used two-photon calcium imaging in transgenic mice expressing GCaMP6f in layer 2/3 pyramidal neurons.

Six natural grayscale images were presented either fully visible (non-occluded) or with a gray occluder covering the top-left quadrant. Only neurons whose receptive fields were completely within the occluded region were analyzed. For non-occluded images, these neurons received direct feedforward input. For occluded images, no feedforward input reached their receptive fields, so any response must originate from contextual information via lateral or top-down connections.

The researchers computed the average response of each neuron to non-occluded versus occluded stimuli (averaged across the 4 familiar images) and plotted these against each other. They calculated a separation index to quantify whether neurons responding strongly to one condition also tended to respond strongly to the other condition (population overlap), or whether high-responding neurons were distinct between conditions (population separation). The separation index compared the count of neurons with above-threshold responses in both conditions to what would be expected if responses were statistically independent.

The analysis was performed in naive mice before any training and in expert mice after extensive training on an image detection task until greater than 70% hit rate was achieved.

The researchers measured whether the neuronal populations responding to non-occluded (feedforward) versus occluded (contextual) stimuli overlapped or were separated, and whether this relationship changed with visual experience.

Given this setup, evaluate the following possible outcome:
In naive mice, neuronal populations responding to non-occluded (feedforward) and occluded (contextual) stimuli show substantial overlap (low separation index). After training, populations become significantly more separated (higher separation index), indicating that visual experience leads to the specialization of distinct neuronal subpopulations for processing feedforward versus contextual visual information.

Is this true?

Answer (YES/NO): YES